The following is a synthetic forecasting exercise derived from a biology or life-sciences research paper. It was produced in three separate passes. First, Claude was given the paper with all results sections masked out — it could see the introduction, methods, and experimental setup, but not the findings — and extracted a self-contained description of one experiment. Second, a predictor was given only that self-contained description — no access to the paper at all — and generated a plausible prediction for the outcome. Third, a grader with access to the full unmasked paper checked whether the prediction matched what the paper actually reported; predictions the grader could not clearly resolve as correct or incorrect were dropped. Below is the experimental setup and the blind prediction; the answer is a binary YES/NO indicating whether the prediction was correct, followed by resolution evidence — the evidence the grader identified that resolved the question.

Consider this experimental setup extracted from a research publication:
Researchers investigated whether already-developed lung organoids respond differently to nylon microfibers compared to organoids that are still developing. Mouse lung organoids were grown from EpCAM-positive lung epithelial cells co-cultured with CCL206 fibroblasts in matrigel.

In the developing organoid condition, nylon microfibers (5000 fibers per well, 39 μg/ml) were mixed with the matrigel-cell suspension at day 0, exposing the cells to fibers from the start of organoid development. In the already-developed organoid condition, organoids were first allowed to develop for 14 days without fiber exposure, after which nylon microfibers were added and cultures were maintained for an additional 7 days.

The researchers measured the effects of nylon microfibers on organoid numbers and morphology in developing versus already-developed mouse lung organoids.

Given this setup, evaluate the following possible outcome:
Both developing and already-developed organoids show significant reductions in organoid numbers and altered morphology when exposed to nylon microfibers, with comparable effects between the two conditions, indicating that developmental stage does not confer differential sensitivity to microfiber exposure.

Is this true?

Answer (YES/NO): NO